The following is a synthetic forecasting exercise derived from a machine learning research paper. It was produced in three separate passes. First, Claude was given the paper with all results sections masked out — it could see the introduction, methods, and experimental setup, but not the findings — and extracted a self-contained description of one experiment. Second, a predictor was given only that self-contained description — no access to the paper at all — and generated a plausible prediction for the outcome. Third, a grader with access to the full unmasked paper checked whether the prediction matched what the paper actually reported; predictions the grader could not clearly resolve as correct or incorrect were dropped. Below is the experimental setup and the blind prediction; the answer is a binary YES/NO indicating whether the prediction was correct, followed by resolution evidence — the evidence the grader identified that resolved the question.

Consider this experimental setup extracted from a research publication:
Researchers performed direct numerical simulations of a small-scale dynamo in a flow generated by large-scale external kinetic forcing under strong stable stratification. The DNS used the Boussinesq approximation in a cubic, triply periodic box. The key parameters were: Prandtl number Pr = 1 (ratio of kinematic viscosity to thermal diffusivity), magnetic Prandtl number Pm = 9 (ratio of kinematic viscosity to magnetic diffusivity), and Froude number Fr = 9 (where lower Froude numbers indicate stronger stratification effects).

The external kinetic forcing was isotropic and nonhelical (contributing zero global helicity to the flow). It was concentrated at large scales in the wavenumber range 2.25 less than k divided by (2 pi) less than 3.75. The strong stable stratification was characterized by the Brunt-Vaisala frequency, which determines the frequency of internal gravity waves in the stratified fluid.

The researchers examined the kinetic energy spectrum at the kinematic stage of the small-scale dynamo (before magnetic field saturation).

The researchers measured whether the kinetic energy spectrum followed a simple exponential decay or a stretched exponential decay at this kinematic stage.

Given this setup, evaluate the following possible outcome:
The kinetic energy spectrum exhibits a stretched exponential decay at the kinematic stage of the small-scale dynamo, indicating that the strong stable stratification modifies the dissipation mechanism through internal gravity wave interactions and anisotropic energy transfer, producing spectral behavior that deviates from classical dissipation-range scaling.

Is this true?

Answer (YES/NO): NO